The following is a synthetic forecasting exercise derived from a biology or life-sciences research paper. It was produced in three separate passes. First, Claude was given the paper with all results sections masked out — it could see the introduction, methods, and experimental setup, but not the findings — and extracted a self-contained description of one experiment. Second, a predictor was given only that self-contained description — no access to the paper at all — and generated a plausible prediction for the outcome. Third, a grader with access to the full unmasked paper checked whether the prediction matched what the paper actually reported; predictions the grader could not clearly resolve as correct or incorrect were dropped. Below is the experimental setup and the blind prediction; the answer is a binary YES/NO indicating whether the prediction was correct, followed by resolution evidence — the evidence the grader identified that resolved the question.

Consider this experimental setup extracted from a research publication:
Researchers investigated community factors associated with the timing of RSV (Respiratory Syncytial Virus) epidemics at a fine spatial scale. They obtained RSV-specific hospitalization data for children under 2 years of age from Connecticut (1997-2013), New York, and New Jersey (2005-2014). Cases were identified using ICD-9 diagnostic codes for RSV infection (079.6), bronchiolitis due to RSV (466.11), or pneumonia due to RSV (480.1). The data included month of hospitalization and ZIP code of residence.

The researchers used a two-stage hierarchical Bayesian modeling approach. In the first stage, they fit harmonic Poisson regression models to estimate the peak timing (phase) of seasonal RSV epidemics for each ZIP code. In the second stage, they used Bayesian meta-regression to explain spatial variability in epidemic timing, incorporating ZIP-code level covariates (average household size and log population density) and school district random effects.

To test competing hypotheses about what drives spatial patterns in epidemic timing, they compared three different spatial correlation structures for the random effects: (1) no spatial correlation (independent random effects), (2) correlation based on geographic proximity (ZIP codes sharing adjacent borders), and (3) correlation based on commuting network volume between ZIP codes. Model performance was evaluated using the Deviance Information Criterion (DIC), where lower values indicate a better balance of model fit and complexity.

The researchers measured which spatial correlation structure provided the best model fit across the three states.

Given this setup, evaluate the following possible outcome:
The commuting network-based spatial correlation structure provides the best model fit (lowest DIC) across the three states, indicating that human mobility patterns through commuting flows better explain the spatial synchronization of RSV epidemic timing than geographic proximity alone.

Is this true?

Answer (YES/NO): NO